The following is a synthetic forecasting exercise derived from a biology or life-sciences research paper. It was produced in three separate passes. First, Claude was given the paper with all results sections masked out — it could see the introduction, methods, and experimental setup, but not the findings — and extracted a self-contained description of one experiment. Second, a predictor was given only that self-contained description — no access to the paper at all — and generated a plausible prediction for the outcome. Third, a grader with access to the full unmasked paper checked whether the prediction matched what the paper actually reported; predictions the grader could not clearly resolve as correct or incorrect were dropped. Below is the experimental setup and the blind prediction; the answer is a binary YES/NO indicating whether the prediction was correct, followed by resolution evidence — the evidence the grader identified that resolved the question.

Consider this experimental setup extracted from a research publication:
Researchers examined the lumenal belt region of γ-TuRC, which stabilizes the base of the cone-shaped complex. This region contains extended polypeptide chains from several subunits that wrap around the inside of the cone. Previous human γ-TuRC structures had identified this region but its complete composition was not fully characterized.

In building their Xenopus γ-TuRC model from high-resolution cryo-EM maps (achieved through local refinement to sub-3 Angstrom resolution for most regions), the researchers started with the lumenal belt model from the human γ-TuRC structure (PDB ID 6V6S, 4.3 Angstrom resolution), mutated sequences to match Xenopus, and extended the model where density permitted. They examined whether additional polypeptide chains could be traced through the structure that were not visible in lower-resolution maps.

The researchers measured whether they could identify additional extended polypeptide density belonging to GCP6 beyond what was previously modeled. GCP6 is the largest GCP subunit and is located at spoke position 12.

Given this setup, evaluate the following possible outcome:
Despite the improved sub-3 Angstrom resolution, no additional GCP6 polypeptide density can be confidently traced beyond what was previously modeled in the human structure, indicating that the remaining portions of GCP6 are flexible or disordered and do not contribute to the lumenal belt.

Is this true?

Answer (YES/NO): NO